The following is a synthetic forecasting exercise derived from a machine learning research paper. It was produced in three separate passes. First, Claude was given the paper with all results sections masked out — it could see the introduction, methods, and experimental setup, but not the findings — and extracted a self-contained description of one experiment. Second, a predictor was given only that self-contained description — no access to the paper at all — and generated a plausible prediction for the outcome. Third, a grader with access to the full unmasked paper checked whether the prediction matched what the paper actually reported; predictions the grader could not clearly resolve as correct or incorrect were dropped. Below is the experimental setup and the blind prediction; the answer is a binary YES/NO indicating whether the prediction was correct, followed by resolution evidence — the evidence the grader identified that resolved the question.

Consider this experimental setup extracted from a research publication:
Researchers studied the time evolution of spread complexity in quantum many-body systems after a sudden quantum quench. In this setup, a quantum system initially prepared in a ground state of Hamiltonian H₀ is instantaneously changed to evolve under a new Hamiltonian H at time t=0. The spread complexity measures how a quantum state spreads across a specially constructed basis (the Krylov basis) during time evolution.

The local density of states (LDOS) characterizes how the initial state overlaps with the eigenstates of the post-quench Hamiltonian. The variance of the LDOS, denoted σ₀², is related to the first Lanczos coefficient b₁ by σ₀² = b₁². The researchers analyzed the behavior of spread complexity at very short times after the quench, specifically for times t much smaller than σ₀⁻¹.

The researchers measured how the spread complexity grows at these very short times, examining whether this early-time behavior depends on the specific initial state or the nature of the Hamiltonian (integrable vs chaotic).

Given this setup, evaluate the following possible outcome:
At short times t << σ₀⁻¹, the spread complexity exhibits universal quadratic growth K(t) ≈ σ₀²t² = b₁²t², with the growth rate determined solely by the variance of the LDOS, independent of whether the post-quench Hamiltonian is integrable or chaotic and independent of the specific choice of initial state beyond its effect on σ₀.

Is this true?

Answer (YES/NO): YES